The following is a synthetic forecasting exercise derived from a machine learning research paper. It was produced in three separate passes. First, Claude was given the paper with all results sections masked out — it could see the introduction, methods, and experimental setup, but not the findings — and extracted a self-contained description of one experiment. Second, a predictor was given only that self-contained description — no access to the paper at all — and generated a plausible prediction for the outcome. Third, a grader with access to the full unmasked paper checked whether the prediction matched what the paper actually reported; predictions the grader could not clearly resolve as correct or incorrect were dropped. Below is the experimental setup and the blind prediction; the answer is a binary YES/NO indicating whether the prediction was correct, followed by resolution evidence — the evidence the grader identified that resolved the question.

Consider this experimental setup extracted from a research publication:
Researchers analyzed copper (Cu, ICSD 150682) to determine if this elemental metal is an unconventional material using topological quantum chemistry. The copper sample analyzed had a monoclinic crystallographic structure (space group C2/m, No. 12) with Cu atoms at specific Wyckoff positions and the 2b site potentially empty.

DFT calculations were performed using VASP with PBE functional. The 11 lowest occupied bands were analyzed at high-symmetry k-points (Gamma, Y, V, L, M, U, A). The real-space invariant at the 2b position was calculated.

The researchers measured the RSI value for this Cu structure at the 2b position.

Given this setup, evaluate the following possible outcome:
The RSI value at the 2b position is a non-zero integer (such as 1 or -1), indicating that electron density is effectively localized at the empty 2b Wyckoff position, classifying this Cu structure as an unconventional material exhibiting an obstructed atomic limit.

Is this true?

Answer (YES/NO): YES